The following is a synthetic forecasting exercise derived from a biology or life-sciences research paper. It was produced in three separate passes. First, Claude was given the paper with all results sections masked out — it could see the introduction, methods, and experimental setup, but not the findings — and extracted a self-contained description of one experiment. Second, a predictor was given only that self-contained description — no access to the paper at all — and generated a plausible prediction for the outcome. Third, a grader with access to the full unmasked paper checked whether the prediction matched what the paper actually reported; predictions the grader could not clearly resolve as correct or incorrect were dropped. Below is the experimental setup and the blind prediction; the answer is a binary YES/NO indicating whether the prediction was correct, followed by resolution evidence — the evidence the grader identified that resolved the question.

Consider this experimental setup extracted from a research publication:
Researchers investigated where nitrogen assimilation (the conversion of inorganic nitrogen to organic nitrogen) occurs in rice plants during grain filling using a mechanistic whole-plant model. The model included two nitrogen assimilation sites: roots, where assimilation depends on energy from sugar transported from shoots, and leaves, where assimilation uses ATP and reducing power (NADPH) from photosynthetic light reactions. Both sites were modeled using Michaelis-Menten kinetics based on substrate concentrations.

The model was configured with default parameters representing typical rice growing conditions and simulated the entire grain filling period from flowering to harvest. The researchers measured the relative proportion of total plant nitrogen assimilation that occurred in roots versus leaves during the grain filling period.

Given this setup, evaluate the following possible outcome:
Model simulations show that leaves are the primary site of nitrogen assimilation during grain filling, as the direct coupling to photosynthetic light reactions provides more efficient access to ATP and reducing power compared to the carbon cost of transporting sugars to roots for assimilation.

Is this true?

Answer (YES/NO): YES